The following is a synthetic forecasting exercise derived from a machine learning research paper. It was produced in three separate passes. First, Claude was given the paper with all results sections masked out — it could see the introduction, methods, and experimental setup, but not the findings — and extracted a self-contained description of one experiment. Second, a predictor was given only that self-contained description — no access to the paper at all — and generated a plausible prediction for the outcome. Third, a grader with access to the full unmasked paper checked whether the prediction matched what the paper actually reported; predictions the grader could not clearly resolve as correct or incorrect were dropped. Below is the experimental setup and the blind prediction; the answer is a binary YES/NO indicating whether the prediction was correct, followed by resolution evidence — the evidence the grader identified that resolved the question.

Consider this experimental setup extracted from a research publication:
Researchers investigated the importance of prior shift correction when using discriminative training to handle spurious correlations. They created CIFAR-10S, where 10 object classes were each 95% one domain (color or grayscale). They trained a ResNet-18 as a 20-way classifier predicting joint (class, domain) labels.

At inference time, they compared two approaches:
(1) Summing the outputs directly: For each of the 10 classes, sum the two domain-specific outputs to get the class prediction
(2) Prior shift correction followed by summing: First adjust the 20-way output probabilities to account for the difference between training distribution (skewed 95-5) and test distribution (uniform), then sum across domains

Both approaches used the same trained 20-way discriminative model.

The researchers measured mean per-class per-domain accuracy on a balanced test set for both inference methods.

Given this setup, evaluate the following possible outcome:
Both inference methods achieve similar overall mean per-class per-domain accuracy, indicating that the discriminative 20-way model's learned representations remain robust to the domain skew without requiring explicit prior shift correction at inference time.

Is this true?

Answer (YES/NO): NO